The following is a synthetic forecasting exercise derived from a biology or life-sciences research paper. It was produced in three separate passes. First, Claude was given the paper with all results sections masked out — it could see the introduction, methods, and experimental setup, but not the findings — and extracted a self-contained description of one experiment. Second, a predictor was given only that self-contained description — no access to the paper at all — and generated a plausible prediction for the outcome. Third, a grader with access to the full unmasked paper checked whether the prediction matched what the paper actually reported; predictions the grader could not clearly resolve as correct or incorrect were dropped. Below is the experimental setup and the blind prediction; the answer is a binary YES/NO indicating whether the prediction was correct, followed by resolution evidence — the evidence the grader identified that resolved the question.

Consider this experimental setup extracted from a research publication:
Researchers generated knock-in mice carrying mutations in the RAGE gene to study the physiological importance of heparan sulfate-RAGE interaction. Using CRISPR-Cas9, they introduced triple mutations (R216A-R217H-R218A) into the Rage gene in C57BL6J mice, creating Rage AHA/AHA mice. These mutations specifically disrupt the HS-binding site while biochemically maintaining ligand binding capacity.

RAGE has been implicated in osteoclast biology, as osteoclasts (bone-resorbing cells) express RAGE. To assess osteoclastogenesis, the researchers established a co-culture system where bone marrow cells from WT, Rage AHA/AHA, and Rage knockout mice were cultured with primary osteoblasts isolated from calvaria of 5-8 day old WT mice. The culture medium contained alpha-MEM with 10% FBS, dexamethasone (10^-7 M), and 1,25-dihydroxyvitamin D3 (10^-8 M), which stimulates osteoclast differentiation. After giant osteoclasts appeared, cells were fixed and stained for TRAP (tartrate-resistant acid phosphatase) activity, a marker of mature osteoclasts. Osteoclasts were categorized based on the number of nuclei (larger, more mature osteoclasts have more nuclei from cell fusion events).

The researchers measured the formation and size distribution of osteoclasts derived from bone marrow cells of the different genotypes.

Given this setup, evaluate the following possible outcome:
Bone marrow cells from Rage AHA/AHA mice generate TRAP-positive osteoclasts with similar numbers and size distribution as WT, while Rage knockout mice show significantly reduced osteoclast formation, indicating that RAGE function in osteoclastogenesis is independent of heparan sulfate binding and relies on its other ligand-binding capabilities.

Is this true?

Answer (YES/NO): NO